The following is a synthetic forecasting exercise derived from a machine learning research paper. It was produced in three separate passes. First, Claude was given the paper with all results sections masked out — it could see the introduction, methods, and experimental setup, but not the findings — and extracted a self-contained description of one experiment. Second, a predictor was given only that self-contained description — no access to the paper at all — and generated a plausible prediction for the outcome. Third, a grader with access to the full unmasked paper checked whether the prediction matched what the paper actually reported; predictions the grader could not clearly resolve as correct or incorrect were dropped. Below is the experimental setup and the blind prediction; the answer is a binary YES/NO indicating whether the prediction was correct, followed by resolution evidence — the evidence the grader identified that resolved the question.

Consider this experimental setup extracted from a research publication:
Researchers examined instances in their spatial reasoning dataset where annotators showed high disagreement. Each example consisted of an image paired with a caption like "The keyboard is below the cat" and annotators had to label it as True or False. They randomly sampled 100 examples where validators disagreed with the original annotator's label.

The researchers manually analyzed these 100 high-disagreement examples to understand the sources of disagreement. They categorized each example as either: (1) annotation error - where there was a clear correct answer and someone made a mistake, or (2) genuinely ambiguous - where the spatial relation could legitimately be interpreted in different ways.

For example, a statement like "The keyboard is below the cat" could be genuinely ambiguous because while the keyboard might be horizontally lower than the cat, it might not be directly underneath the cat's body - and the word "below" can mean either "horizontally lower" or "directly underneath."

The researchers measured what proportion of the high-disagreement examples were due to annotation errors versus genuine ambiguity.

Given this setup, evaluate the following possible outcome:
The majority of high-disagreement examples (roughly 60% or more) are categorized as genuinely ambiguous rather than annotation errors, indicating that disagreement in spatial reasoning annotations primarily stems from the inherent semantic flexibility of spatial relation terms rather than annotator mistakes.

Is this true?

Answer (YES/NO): YES